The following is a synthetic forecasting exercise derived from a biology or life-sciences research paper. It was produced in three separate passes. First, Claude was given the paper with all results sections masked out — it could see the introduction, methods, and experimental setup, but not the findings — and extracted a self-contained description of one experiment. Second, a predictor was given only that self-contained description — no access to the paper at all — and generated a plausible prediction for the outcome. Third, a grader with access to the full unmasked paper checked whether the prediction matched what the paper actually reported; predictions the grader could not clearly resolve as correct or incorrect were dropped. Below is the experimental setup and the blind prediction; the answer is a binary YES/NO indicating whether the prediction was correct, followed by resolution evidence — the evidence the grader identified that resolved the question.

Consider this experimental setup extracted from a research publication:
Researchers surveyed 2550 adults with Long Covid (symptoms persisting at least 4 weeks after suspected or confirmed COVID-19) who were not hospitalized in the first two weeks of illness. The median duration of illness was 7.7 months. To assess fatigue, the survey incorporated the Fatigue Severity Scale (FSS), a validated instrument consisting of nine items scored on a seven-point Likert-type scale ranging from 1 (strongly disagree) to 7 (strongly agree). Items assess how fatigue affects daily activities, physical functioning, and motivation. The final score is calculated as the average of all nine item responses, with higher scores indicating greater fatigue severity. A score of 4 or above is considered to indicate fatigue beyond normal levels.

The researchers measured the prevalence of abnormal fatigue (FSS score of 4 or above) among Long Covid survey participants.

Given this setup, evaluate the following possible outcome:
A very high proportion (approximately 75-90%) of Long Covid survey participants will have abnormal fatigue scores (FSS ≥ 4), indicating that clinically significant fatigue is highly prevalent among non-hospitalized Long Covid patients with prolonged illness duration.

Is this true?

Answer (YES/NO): YES